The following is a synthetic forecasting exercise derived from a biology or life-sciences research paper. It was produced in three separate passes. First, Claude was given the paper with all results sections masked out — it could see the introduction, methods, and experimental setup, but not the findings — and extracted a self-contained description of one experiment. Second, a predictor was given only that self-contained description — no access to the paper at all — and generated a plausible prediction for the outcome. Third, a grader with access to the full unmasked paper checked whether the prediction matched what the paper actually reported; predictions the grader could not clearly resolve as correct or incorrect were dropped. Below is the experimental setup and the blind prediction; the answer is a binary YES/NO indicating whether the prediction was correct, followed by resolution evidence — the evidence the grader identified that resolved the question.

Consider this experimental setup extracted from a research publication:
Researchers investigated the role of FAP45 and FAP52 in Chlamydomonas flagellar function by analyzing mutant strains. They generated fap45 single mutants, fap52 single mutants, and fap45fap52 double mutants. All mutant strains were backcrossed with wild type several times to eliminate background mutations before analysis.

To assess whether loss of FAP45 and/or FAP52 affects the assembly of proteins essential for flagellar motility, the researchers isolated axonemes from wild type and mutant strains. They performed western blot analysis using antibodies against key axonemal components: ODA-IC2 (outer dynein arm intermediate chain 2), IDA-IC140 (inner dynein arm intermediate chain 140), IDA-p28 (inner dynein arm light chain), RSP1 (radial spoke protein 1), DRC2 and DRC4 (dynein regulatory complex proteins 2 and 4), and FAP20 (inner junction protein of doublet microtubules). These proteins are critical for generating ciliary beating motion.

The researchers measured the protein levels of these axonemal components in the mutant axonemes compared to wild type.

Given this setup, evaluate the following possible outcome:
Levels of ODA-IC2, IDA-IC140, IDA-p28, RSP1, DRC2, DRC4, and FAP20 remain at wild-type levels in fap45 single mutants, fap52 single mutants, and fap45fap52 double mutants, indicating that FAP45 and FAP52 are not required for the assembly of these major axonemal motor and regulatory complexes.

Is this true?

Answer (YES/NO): YES